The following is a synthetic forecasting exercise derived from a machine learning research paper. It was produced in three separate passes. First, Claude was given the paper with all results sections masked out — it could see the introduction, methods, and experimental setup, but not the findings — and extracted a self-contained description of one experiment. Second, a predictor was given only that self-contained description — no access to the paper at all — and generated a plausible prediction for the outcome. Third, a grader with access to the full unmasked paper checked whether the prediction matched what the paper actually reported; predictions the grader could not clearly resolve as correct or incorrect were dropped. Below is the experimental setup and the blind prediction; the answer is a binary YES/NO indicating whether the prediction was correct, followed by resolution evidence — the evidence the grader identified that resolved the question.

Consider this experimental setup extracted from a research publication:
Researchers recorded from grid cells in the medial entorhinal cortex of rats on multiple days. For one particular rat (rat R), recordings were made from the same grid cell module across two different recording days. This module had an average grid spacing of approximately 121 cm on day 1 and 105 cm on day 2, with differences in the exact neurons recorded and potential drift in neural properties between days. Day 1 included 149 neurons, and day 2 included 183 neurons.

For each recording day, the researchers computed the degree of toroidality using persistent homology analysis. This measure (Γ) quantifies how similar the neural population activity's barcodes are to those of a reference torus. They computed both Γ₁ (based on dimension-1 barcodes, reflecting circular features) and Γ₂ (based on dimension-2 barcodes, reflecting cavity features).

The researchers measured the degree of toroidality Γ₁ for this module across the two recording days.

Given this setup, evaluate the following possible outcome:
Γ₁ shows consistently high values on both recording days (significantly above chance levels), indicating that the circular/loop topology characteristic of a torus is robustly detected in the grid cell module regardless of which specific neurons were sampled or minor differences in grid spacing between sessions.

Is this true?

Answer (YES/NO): NO